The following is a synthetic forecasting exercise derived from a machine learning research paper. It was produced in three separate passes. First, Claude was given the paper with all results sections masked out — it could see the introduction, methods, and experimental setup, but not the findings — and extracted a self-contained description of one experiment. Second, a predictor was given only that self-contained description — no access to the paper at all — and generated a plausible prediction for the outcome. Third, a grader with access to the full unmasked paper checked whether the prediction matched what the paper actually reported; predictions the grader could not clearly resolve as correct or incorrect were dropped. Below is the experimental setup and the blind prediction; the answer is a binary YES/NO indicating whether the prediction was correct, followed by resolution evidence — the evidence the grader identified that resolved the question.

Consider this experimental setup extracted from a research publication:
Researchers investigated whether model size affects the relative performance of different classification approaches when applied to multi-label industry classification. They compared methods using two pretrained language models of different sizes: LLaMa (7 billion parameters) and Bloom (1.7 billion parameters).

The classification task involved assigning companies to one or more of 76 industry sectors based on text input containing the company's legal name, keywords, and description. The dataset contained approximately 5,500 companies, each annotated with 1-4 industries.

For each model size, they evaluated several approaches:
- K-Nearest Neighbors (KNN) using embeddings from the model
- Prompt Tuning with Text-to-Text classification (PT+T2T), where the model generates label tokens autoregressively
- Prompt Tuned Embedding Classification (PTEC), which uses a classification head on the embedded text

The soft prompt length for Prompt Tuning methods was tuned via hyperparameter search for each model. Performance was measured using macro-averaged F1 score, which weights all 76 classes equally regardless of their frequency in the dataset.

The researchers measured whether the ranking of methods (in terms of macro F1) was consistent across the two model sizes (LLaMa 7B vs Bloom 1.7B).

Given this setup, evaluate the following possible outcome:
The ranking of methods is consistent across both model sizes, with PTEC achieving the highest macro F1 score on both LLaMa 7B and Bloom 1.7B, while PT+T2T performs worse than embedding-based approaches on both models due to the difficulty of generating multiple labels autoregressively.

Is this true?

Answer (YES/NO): NO